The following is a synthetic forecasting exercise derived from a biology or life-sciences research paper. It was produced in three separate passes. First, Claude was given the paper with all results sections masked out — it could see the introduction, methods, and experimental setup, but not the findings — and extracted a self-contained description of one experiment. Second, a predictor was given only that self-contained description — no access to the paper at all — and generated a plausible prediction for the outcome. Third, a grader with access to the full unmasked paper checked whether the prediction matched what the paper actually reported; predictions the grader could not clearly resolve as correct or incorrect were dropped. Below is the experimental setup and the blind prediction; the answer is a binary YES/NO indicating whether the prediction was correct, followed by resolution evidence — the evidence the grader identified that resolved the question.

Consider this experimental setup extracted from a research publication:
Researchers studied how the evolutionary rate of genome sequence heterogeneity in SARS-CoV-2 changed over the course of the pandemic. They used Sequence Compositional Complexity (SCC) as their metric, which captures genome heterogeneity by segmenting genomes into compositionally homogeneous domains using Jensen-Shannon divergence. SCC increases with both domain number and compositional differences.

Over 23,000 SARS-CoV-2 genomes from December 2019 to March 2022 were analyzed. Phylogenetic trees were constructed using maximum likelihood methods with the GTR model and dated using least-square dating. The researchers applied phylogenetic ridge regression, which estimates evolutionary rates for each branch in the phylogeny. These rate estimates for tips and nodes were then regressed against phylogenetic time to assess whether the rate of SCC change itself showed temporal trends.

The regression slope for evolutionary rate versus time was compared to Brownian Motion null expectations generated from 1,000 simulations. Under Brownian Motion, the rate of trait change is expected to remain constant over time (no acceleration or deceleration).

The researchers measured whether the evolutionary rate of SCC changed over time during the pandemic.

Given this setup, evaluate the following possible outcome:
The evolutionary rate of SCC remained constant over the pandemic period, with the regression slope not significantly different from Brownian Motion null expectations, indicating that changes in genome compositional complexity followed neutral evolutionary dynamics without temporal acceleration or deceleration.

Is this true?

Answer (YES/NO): NO